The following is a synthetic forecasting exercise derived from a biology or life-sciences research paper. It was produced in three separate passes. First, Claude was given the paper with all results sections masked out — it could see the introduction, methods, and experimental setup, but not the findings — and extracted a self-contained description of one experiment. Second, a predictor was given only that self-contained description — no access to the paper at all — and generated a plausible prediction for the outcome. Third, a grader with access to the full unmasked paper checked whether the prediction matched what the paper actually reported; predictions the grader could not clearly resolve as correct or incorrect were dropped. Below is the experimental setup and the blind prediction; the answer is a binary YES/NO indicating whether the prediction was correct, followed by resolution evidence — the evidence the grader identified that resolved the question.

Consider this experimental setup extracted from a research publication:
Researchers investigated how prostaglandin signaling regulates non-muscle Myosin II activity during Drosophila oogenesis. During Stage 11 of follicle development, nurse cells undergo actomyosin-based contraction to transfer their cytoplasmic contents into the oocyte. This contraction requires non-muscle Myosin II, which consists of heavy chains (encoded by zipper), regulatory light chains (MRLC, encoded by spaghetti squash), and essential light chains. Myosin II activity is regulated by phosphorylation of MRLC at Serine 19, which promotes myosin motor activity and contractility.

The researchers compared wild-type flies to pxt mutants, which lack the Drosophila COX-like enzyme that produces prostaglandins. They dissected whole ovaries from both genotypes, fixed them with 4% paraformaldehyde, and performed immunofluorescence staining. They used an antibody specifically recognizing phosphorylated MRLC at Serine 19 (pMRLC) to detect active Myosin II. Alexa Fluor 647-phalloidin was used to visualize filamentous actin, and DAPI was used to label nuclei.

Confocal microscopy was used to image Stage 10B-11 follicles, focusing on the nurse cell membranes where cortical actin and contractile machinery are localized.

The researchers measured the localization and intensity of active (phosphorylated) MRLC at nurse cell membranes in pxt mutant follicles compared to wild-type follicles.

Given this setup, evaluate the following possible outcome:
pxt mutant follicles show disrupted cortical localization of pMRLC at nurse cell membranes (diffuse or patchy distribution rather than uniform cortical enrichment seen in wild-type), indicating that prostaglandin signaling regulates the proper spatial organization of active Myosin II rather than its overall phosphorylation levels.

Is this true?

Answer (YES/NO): YES